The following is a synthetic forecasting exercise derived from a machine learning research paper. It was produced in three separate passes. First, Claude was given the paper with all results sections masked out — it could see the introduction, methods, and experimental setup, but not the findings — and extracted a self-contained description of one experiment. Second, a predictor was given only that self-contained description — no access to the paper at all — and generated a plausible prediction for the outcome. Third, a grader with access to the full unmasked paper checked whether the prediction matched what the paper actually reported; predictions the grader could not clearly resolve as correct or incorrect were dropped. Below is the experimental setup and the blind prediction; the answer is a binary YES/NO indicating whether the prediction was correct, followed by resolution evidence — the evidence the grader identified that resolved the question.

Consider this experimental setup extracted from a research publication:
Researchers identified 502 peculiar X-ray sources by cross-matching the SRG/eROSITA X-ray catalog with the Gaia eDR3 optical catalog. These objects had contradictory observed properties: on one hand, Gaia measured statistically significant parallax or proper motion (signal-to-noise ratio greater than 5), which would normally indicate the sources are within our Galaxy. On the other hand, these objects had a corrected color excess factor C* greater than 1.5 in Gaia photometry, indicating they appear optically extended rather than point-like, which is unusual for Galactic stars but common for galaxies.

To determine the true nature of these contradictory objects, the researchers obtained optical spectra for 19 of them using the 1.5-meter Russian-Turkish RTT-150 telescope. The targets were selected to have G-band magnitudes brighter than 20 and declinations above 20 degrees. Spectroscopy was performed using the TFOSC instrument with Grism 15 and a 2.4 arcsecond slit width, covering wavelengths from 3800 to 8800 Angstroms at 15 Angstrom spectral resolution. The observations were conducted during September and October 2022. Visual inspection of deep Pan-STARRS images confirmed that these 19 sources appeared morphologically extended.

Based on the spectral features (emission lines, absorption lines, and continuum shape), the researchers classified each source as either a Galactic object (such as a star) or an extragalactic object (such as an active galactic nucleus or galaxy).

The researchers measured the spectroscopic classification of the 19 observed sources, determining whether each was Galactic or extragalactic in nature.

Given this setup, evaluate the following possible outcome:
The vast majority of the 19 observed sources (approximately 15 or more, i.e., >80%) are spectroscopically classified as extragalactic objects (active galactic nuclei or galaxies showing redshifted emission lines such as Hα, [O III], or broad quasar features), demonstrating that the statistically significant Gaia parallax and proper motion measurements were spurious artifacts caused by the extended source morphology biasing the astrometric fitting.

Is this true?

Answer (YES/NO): YES